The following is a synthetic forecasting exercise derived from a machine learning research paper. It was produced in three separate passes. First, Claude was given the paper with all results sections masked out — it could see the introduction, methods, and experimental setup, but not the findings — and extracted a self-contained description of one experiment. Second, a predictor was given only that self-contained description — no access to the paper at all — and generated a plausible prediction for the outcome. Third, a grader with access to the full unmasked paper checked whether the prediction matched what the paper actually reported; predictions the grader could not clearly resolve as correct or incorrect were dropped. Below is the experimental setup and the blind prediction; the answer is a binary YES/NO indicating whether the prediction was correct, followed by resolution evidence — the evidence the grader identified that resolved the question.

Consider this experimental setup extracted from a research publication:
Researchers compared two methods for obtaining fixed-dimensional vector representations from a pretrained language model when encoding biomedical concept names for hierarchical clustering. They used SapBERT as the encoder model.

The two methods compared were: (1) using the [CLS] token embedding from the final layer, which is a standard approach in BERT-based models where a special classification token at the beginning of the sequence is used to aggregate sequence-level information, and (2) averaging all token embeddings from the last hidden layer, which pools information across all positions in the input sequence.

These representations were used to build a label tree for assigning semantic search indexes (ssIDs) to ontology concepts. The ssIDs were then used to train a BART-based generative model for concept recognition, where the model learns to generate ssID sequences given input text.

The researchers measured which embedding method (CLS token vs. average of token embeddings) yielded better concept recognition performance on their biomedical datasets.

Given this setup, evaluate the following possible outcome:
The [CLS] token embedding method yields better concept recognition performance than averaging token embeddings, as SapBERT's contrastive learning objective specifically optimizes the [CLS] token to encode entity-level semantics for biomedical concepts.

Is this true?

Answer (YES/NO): NO